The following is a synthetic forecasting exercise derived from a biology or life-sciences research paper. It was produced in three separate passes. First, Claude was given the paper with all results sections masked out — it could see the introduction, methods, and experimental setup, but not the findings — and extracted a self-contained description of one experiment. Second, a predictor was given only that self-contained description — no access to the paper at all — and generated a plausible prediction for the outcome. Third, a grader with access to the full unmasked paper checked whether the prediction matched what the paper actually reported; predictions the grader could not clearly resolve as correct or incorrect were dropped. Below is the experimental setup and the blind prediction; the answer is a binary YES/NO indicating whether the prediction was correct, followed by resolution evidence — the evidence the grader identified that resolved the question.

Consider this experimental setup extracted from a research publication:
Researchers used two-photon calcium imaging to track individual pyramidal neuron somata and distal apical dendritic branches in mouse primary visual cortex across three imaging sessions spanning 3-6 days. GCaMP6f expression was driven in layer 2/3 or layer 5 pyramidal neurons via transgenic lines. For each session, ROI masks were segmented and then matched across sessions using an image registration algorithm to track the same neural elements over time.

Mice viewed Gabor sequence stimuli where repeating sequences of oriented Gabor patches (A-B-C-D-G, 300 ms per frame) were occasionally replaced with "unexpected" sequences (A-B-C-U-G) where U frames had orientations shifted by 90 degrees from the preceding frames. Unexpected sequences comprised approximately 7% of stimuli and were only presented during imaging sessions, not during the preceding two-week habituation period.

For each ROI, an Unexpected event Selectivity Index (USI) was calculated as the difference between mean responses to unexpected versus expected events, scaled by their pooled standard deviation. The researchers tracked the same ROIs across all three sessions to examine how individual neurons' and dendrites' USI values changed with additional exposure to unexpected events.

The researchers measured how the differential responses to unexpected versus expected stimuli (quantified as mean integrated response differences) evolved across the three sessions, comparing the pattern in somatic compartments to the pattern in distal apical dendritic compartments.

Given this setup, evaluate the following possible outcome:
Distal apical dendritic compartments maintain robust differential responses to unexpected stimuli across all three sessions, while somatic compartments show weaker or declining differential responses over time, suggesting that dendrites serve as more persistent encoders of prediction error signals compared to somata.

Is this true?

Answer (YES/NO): NO